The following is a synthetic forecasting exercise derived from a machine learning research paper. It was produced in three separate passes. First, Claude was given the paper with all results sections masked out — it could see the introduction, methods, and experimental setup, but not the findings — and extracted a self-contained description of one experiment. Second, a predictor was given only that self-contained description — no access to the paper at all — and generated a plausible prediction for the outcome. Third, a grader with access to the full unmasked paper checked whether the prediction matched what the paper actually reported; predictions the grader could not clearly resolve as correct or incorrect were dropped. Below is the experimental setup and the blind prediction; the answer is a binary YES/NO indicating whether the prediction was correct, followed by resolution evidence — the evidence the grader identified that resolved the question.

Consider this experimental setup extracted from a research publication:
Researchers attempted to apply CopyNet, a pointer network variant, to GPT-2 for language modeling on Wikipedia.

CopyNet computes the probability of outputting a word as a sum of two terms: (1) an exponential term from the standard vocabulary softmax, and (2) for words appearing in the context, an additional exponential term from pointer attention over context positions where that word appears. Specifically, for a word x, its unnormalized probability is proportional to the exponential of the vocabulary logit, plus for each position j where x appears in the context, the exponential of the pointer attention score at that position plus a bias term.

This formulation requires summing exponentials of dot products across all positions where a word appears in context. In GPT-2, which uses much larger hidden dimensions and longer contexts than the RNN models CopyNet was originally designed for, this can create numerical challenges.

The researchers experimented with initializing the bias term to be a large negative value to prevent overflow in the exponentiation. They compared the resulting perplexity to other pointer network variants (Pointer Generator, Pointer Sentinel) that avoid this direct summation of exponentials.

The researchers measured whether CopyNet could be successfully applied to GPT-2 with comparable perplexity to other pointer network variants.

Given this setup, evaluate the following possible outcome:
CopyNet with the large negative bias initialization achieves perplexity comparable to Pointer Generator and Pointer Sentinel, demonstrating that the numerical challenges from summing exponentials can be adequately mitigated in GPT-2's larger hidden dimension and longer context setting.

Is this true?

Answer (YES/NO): NO